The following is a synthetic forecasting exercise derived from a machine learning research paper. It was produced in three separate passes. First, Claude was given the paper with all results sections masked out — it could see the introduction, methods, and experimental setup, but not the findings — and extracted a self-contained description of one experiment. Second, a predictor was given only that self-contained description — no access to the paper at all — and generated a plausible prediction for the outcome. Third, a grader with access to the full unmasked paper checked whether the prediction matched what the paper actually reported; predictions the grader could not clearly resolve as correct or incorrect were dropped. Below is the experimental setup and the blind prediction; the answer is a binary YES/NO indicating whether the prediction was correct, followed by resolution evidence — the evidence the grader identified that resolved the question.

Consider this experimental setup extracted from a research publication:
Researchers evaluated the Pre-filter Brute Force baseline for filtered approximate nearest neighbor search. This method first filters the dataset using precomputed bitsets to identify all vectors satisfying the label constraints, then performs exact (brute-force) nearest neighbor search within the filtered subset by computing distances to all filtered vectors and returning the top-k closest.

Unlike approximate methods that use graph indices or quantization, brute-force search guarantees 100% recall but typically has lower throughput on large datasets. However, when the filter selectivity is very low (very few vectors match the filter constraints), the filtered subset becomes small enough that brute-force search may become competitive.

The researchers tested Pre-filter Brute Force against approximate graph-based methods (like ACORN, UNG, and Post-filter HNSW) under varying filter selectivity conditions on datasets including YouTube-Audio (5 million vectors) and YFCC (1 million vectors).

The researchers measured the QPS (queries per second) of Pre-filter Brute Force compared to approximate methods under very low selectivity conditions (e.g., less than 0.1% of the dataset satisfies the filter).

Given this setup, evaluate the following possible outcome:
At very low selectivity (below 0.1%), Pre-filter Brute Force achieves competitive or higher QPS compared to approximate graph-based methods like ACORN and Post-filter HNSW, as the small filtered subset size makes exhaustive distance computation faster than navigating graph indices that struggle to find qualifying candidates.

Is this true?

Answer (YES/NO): YES